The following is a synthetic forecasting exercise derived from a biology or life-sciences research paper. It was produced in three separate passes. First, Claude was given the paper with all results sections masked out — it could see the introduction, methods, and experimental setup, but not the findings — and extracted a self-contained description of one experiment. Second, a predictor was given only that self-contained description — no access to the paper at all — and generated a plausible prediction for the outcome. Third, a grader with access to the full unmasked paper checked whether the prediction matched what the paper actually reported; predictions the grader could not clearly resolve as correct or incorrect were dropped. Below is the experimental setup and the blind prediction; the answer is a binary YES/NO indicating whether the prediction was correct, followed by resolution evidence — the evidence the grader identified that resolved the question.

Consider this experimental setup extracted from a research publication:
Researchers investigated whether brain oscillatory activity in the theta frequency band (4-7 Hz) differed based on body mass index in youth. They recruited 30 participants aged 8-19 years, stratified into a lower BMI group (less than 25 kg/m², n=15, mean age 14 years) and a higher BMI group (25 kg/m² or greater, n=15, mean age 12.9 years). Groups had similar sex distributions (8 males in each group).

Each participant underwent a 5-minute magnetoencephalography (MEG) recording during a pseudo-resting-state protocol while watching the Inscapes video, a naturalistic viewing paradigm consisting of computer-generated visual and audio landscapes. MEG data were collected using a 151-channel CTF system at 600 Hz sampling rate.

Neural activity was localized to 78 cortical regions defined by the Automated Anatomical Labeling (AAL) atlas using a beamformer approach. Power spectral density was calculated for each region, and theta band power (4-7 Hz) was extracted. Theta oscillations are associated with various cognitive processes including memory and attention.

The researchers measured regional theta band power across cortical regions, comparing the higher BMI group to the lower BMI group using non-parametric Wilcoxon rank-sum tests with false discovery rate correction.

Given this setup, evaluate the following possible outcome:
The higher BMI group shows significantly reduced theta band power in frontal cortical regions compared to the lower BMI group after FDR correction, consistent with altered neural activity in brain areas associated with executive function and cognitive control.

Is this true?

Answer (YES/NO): NO